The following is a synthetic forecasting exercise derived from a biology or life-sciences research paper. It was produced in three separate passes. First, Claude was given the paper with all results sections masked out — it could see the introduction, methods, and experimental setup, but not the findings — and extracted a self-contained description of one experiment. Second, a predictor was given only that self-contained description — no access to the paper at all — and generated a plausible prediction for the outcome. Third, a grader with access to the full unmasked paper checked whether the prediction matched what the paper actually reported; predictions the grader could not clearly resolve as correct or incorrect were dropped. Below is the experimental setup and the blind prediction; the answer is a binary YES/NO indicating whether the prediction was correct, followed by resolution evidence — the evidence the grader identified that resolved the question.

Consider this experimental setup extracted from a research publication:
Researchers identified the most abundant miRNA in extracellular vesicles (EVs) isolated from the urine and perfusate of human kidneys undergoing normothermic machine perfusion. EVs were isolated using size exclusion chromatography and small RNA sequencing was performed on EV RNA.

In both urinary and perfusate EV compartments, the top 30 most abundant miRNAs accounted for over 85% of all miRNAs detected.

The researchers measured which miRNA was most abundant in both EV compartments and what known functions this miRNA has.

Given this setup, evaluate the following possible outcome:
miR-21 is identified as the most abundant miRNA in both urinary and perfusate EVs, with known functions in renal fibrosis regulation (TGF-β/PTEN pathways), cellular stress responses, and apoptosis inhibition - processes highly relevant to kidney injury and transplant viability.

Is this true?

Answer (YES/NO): NO